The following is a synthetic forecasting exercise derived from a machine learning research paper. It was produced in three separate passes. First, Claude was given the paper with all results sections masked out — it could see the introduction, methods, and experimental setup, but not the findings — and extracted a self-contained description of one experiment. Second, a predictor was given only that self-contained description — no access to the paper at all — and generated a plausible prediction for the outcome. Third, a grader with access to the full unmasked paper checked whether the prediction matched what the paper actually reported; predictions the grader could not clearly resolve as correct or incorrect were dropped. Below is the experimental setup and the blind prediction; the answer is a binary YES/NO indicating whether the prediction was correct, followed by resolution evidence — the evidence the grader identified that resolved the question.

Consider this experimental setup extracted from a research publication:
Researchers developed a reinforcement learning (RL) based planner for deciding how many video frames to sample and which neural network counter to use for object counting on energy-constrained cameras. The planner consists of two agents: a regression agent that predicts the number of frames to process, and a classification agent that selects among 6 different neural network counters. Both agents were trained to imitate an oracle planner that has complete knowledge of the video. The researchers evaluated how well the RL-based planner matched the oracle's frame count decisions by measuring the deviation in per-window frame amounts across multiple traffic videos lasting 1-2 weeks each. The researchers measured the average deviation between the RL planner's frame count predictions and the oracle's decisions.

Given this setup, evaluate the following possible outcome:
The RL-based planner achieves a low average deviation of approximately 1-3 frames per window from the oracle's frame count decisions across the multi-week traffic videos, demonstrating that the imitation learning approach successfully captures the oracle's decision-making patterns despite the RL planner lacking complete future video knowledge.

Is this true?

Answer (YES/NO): NO